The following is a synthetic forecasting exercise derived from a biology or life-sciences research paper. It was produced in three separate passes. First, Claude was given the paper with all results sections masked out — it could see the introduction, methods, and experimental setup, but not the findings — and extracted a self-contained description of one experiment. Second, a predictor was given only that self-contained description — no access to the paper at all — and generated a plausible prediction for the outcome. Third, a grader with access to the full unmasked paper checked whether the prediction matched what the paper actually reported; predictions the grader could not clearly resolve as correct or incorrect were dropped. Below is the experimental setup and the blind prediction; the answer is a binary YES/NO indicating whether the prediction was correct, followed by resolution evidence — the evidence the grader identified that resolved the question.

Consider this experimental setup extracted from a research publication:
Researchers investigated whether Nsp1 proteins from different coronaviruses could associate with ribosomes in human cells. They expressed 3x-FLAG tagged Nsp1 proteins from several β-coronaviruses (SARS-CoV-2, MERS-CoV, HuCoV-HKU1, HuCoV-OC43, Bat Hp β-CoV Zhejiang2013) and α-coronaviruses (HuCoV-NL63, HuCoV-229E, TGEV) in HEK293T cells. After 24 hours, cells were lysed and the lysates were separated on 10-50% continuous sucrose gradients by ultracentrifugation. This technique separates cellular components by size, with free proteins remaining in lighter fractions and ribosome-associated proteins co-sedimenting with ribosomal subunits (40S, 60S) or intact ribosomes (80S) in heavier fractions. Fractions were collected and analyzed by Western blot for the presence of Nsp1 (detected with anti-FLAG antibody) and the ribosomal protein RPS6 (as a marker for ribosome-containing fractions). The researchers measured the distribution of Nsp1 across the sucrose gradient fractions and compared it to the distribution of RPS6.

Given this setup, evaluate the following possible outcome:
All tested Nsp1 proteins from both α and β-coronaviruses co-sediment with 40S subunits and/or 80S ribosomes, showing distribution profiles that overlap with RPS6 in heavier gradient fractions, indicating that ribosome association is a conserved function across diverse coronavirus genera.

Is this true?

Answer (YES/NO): NO